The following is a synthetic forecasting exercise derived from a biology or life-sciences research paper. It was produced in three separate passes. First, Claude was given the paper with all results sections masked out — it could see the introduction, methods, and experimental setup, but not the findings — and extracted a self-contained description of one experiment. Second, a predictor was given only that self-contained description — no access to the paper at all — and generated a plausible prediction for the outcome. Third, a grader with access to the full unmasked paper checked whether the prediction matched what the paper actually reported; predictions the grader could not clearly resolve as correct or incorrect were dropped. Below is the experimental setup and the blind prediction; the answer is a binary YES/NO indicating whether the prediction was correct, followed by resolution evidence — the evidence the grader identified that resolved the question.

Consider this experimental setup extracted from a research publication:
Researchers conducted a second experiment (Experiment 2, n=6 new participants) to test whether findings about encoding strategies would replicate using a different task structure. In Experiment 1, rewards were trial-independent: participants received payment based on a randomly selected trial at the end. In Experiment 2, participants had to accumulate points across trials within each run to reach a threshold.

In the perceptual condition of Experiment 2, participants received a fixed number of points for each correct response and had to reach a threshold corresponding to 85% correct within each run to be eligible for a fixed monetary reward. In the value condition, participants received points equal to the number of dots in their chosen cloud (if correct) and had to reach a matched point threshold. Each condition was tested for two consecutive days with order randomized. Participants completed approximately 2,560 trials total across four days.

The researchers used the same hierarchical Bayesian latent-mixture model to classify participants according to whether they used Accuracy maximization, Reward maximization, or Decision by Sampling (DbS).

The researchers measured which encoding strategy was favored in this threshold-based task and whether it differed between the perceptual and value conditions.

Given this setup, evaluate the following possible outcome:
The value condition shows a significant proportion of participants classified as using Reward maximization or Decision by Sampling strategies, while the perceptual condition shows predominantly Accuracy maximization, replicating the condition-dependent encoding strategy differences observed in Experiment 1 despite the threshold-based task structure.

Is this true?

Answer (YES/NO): NO